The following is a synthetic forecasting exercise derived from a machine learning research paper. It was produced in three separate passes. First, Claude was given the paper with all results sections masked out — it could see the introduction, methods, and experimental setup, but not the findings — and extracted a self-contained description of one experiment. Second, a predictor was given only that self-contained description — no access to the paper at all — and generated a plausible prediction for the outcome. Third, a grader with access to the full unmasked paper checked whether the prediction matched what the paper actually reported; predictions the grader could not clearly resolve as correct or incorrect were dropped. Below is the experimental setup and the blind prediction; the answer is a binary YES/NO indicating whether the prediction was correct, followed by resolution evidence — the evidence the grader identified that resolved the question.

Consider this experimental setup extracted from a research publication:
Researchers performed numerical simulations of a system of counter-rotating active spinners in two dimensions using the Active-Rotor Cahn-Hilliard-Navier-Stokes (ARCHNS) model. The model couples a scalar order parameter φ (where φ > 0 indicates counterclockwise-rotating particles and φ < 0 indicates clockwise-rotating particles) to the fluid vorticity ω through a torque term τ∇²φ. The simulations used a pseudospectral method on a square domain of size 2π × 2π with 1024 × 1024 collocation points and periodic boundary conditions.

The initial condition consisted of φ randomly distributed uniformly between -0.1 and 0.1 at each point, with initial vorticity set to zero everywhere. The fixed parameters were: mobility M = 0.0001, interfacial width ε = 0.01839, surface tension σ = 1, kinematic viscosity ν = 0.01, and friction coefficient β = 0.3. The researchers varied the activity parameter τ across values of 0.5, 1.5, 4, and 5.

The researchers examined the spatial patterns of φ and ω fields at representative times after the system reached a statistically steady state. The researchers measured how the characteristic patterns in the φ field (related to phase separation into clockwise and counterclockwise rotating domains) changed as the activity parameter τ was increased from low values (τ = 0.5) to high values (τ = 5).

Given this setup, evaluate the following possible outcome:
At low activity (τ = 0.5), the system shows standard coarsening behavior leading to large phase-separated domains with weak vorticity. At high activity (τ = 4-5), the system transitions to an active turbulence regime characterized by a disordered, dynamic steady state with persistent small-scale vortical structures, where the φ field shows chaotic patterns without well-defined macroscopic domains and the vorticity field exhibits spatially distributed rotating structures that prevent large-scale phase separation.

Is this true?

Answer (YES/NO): NO